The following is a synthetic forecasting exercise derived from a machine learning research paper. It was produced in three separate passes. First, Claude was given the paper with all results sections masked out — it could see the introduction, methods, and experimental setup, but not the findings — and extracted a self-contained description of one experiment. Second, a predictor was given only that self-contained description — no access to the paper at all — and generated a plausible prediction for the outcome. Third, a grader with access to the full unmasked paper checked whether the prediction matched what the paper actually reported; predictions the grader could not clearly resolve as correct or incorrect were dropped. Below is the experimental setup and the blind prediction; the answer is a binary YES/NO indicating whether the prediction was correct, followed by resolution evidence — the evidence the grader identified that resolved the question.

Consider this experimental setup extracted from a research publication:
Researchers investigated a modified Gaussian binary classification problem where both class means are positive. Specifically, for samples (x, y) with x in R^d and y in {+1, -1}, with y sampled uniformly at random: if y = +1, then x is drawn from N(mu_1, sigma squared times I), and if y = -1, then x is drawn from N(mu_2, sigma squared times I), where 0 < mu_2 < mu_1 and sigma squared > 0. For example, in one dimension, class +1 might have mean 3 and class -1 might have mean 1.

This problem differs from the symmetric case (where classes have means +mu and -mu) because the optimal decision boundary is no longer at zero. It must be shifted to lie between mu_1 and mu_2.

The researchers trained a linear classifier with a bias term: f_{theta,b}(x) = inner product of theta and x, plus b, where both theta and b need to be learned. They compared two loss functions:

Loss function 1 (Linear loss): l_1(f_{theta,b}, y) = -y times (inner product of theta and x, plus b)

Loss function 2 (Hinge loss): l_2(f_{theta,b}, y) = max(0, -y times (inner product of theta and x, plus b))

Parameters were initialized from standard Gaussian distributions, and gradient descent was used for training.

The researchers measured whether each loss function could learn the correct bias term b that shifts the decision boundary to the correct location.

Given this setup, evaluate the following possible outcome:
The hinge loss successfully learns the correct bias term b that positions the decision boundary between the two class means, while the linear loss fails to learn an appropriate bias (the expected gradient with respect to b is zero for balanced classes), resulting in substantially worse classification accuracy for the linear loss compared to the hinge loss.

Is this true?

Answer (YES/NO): YES